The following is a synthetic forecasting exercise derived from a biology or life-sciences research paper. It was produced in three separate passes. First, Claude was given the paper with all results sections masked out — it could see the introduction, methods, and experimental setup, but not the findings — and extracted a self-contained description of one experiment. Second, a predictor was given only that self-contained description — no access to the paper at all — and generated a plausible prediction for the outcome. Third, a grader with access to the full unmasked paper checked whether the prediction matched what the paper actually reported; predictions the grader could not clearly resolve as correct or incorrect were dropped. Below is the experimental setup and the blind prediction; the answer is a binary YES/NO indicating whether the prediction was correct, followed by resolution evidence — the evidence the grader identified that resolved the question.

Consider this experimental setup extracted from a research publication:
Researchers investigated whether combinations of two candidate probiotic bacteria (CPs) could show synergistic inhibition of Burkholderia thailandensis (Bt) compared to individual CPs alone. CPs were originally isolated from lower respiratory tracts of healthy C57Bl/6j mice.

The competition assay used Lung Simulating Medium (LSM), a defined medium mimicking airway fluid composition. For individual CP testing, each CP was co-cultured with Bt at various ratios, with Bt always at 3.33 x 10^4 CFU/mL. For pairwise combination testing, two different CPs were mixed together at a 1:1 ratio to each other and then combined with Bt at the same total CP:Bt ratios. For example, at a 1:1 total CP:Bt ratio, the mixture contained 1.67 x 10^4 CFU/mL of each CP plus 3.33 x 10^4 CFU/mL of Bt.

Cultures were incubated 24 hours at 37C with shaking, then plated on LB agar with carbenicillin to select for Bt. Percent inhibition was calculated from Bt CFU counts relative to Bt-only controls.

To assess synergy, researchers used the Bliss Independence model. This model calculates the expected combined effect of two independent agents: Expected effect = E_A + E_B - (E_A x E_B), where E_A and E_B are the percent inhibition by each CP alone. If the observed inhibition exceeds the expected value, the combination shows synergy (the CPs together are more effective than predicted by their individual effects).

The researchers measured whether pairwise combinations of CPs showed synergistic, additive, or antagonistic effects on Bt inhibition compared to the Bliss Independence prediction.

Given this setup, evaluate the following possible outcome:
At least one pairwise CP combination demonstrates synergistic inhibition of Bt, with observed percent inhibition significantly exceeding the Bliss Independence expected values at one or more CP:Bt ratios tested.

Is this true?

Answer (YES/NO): YES